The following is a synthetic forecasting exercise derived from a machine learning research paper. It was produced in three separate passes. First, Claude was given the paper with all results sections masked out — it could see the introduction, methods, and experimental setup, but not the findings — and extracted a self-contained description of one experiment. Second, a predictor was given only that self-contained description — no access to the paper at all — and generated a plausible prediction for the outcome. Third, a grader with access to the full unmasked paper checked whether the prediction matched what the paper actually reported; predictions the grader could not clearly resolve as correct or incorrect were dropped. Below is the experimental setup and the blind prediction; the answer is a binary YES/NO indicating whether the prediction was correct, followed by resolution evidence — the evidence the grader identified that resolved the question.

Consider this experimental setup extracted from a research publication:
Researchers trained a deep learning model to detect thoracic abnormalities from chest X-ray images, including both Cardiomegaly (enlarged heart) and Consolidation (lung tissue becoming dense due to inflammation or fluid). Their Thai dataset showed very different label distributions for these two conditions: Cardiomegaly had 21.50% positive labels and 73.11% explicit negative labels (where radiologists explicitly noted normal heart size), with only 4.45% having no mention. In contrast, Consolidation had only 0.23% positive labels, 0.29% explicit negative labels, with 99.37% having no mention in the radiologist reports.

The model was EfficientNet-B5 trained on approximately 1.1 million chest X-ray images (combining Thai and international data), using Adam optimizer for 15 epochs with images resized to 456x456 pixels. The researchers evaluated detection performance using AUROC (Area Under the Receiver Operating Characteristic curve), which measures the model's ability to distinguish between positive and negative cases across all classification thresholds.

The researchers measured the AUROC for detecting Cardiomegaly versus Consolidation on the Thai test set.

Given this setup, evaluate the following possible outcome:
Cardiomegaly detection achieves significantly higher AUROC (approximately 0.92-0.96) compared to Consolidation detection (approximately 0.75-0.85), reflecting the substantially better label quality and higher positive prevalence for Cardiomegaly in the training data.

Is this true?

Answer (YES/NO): NO